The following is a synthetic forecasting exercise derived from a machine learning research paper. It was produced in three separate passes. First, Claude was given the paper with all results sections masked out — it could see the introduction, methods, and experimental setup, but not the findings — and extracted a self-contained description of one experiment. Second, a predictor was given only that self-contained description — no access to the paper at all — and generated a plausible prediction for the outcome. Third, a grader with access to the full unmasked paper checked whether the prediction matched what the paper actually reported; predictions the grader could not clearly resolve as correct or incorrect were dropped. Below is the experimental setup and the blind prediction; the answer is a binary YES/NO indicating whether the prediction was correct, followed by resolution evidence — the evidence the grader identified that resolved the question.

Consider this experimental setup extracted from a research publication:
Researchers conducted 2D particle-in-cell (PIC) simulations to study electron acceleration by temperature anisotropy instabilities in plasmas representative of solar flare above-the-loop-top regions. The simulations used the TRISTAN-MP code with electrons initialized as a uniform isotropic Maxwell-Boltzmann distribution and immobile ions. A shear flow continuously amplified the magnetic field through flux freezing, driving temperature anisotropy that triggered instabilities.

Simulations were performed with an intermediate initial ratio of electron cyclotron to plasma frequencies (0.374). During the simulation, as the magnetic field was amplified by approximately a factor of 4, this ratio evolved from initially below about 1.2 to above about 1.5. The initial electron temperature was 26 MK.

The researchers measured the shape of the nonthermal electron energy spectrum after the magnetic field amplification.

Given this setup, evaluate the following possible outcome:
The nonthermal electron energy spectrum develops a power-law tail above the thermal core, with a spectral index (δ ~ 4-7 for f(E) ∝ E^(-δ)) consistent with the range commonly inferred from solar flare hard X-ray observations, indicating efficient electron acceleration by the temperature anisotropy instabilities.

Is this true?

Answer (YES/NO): NO